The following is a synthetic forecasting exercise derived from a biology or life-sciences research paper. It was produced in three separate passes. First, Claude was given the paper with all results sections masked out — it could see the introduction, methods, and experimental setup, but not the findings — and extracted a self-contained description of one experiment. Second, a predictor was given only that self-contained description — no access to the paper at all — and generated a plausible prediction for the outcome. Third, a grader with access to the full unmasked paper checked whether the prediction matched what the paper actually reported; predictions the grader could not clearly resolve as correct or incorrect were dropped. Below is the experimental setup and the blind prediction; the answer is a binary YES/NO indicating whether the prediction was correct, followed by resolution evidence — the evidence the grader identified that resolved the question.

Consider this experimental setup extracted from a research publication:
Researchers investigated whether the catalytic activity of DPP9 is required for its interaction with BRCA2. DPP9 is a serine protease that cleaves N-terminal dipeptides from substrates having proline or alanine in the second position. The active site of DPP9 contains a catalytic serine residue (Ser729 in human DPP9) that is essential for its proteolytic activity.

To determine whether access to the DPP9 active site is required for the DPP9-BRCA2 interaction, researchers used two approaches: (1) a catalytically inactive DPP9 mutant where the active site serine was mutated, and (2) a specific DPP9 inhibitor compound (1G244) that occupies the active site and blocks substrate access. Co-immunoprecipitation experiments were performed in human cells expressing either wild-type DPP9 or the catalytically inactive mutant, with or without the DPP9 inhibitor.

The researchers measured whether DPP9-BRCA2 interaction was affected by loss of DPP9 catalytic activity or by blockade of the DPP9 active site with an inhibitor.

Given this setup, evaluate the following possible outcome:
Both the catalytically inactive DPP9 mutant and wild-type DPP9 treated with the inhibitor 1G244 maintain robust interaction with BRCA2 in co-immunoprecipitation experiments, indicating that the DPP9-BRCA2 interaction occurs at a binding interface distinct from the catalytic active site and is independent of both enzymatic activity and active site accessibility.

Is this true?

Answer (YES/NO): NO